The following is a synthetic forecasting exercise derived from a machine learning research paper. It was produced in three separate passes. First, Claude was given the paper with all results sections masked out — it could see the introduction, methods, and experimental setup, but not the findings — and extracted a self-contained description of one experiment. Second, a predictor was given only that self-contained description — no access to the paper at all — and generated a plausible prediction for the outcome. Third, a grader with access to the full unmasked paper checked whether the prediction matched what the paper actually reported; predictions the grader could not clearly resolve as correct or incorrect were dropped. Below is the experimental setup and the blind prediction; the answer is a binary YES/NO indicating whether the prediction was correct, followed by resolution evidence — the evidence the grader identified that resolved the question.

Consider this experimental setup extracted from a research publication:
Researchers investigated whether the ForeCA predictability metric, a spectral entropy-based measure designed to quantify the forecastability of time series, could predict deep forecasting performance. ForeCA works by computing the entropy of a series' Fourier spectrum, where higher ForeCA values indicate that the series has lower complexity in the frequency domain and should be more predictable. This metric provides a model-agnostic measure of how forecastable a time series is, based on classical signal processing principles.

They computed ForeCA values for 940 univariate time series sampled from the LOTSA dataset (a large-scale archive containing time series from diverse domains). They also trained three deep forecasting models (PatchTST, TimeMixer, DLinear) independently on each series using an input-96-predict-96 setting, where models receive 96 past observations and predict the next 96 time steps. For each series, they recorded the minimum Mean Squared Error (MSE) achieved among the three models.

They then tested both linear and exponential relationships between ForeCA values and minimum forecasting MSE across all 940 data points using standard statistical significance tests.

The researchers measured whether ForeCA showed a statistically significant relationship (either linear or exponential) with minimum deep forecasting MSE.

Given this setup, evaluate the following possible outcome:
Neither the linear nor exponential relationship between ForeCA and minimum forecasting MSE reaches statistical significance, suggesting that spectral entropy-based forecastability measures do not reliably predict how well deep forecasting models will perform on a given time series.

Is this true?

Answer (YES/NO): YES